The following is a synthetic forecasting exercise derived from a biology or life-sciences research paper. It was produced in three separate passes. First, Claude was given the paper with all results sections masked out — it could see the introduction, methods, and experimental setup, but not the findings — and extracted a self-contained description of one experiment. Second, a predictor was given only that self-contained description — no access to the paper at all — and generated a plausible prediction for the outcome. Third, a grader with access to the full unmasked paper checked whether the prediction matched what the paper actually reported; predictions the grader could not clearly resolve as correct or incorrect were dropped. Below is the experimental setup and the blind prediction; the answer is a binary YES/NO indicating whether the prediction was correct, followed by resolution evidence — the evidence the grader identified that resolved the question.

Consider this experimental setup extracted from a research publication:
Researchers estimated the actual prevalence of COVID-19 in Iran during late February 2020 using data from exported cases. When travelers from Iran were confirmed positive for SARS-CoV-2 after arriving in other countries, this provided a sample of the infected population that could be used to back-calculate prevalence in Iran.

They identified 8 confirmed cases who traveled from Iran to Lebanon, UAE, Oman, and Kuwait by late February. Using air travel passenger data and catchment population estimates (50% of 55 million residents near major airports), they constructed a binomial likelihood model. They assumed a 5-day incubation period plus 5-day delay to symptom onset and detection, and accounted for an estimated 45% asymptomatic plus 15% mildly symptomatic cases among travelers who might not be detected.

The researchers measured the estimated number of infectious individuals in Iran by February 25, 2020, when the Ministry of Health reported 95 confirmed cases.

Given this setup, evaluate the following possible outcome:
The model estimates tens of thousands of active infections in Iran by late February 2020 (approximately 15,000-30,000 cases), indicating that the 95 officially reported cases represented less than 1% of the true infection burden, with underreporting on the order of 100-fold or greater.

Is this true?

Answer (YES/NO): YES